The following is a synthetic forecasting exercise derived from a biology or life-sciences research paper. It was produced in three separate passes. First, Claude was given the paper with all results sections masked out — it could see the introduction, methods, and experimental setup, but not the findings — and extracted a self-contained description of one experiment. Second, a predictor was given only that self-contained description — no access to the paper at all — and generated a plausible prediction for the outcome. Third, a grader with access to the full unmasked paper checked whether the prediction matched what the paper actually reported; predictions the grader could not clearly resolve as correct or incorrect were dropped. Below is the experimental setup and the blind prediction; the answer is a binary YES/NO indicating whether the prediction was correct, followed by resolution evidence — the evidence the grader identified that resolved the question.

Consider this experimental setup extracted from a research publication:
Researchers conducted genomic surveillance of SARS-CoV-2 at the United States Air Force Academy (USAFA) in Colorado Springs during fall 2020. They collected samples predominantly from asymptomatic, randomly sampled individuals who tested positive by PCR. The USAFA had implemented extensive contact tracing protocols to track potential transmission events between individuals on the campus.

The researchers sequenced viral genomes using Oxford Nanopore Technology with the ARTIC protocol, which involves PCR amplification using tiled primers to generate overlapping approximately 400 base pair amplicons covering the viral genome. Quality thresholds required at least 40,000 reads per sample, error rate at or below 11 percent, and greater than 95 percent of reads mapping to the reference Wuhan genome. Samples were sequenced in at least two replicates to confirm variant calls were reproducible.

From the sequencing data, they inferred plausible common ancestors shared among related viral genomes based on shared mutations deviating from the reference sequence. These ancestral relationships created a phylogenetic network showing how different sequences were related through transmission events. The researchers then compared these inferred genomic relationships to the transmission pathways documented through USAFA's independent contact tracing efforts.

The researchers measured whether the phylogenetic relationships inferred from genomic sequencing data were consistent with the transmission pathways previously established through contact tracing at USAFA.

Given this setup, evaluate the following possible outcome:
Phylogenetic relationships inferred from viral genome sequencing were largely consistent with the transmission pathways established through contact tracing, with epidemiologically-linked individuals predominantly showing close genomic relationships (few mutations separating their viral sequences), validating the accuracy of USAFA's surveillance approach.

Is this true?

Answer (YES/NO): YES